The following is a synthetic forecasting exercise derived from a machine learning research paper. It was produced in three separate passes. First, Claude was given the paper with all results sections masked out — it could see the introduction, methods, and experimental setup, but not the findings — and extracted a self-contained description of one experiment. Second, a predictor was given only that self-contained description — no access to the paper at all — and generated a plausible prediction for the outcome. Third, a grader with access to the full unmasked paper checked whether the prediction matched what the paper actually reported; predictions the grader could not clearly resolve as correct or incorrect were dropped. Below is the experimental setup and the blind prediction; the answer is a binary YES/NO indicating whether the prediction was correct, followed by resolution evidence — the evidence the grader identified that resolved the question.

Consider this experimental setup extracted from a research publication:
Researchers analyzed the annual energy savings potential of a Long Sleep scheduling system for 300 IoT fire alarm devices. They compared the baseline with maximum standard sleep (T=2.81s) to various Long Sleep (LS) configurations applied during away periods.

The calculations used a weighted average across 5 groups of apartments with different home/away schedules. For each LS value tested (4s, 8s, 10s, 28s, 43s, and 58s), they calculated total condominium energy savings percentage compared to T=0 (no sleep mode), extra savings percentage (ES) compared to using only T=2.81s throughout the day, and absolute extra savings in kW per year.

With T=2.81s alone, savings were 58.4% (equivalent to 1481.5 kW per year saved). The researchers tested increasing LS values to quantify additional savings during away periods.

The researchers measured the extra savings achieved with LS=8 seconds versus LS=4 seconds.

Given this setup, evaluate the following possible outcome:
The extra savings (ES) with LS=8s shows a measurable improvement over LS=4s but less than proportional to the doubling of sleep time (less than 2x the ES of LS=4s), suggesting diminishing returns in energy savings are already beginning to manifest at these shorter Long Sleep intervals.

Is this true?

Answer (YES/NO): NO